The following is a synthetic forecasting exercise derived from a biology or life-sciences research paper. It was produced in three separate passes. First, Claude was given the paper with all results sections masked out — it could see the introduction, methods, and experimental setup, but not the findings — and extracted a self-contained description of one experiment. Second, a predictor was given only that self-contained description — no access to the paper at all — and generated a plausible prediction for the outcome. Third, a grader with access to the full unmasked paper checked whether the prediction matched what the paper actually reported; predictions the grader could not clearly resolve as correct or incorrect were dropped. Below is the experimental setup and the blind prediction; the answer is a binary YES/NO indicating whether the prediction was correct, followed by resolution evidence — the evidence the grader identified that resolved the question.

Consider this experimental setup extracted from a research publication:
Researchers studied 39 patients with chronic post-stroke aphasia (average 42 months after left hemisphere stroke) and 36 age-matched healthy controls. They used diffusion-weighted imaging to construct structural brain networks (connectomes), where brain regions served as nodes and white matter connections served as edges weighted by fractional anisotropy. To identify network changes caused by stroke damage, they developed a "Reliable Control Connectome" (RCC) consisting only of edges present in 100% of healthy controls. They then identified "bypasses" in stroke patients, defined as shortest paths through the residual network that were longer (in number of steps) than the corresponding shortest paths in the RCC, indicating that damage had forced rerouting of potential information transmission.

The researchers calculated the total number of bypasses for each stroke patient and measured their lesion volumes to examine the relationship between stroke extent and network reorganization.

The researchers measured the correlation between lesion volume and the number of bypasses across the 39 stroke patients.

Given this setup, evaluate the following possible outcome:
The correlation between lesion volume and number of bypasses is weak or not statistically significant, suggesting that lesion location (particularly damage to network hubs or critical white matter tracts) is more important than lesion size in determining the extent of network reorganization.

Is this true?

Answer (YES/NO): NO